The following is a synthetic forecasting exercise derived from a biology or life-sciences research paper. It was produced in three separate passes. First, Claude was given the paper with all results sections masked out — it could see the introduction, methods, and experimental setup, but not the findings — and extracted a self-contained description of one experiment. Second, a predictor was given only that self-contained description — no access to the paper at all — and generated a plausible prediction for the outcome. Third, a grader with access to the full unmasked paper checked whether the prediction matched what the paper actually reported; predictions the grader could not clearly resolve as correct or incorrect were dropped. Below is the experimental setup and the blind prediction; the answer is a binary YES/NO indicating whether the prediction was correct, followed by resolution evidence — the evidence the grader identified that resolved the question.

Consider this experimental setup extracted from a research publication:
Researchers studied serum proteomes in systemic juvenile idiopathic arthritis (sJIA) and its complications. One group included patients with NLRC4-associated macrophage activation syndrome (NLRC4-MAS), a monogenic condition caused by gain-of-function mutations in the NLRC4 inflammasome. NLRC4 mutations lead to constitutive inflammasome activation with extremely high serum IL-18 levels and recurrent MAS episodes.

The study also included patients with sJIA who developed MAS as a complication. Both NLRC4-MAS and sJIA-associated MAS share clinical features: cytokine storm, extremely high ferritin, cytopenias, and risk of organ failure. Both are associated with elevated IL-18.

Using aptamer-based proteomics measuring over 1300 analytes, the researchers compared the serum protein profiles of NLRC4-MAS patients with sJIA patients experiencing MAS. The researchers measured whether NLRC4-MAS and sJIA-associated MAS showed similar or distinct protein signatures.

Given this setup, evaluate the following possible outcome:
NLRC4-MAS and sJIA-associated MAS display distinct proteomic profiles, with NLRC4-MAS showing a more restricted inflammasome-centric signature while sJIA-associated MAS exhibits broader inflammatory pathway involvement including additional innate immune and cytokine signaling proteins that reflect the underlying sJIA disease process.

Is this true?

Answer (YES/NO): NO